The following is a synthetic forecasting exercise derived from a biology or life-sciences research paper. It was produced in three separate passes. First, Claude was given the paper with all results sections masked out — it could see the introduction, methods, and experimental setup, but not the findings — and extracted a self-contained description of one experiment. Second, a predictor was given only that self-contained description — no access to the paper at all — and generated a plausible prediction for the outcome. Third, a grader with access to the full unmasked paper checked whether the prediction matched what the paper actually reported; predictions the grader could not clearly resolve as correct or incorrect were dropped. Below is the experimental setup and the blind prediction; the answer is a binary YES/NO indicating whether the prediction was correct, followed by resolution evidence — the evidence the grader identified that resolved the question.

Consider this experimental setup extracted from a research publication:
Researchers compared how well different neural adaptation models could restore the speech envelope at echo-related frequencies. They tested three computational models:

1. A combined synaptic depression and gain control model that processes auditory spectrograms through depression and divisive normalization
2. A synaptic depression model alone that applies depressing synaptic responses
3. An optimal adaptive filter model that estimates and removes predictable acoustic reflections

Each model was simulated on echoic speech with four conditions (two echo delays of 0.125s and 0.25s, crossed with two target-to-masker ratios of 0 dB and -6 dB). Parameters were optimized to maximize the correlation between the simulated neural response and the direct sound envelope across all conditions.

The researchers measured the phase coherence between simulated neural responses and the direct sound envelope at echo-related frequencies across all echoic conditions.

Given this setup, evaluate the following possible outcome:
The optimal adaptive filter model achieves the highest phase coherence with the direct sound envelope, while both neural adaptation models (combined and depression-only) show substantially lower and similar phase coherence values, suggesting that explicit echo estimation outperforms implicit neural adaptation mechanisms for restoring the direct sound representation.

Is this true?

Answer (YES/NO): NO